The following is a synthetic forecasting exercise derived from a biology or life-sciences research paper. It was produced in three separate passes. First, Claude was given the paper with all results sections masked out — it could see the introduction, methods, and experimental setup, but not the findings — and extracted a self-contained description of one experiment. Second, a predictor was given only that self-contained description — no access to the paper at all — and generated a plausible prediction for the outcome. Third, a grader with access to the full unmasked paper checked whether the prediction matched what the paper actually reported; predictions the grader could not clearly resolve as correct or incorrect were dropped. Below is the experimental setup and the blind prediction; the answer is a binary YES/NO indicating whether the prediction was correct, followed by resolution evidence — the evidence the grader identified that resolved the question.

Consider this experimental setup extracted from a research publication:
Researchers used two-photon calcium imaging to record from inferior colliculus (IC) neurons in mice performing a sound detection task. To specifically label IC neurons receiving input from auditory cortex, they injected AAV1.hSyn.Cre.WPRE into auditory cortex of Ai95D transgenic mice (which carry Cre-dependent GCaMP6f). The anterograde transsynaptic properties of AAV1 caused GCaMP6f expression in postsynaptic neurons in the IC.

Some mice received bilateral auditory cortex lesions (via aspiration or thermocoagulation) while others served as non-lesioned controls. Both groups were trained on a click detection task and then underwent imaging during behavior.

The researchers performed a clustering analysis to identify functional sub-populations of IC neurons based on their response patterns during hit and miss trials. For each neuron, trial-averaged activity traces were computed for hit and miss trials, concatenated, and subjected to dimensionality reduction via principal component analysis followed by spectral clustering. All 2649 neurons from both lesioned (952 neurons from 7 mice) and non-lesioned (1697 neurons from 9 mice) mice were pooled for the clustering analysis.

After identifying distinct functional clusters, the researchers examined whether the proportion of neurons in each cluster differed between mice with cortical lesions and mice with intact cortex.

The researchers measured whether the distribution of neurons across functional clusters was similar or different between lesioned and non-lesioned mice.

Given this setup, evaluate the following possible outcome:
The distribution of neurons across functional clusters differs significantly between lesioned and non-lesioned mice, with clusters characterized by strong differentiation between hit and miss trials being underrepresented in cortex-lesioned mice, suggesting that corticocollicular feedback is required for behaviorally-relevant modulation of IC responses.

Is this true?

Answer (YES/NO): NO